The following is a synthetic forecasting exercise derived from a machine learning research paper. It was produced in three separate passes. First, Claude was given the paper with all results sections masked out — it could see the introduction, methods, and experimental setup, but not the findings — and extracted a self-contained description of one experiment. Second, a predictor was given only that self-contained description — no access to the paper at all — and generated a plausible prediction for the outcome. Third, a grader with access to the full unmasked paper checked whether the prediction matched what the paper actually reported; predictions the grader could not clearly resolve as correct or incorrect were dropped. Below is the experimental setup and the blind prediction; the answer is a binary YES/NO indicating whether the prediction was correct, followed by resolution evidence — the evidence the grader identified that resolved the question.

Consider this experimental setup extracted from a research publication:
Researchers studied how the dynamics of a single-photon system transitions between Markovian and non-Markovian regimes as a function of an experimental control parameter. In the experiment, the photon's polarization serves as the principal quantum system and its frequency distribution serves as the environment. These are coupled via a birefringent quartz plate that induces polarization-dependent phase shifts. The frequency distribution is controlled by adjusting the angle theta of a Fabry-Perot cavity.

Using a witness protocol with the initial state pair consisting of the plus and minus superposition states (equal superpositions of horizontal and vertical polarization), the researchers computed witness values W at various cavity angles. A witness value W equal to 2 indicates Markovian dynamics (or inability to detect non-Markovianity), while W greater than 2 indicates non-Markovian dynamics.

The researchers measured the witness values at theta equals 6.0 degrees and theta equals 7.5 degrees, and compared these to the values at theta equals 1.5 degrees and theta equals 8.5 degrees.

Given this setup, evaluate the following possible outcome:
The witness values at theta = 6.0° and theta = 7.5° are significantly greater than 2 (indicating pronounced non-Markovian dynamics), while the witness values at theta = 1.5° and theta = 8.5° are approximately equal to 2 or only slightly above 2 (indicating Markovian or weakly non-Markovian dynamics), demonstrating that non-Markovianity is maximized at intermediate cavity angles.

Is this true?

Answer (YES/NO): NO